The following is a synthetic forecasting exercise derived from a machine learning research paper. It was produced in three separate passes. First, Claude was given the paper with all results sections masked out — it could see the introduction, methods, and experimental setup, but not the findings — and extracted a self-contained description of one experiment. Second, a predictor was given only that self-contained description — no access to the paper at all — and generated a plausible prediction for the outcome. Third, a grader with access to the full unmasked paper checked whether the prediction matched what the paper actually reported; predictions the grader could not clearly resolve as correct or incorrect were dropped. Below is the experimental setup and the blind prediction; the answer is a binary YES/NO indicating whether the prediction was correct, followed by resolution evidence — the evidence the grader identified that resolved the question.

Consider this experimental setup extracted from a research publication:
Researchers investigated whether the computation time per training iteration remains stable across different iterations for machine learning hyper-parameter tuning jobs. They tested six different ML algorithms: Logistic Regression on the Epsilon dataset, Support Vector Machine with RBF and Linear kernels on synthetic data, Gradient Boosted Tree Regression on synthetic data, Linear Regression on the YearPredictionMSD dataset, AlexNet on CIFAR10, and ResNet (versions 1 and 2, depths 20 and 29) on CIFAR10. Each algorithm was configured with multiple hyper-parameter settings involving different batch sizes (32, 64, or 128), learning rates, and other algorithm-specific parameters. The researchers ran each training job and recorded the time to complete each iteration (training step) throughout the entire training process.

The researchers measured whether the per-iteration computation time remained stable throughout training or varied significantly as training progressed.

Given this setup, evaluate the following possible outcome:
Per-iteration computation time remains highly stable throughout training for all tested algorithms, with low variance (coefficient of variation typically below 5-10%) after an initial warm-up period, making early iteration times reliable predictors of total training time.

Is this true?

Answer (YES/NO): NO